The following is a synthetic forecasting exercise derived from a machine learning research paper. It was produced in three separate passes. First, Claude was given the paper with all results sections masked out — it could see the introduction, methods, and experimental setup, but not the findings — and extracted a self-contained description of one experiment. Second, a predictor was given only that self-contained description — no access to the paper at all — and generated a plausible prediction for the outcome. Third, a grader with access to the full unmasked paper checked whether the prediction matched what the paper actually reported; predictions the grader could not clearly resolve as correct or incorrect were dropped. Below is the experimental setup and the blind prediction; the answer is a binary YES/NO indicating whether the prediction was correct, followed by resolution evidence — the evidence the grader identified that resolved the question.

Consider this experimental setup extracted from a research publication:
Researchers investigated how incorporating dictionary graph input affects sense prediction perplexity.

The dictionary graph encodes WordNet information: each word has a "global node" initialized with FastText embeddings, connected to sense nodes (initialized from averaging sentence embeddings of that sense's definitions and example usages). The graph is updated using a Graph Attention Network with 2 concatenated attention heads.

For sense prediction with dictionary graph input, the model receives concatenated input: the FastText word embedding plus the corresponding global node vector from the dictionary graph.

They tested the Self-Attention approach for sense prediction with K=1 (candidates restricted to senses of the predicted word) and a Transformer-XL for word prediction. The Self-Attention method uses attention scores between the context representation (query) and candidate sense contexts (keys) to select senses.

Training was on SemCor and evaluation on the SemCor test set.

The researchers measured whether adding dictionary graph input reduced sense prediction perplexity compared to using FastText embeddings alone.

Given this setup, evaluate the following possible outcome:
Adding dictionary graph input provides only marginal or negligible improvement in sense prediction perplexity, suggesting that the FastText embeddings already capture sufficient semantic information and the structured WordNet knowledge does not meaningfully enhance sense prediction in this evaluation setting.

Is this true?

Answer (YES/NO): YES